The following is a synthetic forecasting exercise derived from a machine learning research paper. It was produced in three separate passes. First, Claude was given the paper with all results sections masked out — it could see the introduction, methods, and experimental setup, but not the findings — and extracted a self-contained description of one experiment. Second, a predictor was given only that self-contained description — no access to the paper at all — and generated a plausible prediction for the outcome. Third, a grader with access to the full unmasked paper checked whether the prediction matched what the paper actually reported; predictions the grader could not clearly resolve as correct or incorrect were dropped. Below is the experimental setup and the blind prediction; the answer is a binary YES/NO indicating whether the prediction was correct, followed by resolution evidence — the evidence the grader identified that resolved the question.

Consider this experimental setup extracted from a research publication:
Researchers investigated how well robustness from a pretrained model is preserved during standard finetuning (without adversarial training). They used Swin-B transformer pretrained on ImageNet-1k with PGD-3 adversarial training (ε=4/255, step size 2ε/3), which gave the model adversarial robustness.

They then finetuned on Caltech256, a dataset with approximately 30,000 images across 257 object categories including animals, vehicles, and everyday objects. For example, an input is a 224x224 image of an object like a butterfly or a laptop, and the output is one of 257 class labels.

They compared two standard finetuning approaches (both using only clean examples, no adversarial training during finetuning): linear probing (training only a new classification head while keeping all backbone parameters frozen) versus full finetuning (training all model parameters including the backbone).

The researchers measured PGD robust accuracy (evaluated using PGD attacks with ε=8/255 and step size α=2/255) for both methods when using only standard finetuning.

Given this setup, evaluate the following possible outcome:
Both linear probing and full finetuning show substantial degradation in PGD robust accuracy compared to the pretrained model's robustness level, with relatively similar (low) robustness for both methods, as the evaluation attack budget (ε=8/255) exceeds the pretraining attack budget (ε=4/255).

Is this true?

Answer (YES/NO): NO